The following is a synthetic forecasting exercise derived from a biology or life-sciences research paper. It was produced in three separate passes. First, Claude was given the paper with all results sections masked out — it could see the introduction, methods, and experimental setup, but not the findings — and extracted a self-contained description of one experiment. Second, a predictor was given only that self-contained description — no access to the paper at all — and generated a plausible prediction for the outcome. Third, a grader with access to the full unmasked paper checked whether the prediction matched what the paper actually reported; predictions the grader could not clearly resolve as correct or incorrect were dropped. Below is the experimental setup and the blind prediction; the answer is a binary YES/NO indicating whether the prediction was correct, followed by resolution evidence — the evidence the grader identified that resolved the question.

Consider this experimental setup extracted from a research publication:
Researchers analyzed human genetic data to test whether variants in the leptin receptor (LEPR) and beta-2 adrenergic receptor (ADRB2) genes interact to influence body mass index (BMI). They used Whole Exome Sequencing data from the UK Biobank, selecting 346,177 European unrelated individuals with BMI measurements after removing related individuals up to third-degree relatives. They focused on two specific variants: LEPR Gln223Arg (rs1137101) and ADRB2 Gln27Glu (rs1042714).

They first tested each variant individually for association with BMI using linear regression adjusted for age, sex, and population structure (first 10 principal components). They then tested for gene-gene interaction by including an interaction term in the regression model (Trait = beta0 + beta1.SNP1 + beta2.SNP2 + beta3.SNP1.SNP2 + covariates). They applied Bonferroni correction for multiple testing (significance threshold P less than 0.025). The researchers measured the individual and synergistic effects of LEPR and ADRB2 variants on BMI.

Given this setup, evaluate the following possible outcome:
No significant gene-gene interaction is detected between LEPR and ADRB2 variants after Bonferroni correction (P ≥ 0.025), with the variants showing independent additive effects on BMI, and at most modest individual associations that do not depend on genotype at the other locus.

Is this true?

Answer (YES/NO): NO